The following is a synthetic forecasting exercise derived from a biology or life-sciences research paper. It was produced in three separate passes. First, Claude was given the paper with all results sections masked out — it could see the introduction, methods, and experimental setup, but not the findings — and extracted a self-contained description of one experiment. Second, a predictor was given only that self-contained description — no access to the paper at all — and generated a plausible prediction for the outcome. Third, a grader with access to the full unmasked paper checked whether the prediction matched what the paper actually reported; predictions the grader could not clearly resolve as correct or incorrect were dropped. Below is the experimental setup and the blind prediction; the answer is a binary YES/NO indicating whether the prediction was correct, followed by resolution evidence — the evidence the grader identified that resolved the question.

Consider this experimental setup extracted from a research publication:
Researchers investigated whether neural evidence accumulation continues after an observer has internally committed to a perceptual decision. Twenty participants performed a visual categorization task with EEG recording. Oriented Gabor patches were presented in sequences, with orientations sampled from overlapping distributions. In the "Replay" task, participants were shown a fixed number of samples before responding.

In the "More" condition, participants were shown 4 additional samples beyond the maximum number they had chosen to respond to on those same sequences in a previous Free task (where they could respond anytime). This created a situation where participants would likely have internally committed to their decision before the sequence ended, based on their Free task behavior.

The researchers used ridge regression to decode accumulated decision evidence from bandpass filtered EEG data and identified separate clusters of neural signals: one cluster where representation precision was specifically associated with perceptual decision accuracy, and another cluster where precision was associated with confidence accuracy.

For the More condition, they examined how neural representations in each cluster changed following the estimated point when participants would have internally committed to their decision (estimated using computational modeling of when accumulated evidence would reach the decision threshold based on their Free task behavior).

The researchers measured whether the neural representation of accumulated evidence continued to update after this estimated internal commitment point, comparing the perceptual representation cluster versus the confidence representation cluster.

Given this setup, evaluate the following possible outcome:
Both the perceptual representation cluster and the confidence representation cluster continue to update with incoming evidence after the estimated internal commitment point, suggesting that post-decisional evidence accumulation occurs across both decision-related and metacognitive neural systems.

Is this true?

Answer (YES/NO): NO